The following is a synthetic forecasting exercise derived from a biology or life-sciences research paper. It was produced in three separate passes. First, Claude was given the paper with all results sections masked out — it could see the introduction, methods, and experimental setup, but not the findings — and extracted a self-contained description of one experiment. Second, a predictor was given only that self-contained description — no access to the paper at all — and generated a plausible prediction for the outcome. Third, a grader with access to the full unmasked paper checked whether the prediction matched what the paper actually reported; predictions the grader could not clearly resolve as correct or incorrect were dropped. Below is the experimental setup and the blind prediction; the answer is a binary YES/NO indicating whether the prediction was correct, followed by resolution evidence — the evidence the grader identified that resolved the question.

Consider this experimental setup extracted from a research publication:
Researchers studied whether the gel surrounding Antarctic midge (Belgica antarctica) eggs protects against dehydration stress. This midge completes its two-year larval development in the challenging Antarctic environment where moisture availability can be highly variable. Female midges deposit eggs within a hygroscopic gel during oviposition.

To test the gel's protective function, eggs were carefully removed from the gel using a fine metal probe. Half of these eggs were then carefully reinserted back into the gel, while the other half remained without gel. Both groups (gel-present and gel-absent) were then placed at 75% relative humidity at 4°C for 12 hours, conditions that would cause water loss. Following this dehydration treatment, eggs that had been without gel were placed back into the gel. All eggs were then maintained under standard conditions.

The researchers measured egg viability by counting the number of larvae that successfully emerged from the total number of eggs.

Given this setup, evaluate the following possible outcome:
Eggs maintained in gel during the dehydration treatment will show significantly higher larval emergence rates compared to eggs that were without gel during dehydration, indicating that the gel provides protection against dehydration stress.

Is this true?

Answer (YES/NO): YES